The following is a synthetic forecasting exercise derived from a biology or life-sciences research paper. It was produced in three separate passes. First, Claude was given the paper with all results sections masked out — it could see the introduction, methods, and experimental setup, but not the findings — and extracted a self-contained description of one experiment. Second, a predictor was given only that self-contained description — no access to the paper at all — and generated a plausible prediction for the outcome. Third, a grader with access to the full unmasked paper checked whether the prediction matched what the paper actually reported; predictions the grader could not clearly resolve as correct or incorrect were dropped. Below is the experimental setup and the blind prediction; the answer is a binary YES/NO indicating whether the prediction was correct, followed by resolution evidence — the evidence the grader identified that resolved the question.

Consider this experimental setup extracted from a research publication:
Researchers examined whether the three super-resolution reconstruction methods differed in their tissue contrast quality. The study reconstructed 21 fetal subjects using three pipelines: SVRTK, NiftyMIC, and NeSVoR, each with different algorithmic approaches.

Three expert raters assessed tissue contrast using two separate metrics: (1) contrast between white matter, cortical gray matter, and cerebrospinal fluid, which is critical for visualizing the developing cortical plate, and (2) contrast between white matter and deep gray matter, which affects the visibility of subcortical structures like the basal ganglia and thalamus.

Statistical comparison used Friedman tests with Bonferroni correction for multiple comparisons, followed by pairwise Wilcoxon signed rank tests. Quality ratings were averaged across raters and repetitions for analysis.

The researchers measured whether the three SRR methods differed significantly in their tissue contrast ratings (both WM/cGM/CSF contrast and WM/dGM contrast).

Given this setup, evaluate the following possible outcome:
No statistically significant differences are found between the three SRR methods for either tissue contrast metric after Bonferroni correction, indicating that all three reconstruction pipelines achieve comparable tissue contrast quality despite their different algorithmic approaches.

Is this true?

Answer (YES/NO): YES